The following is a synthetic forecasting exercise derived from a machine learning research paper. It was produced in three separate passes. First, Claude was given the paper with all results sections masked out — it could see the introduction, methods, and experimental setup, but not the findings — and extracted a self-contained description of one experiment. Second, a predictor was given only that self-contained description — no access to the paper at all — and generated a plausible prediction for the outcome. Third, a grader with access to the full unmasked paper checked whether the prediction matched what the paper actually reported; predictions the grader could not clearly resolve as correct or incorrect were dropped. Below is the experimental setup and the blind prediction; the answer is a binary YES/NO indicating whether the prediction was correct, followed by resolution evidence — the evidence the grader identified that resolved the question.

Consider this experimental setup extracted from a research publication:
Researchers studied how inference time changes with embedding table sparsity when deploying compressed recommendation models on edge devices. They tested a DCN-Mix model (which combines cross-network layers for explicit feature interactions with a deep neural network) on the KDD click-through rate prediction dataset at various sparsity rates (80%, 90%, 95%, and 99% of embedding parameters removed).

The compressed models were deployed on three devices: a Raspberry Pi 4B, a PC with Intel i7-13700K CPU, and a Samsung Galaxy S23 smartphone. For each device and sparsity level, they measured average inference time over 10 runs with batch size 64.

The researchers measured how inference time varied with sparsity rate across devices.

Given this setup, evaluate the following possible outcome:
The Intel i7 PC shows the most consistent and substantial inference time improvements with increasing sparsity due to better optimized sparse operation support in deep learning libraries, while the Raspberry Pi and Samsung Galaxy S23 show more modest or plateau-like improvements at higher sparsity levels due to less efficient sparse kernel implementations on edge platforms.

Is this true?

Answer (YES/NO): NO